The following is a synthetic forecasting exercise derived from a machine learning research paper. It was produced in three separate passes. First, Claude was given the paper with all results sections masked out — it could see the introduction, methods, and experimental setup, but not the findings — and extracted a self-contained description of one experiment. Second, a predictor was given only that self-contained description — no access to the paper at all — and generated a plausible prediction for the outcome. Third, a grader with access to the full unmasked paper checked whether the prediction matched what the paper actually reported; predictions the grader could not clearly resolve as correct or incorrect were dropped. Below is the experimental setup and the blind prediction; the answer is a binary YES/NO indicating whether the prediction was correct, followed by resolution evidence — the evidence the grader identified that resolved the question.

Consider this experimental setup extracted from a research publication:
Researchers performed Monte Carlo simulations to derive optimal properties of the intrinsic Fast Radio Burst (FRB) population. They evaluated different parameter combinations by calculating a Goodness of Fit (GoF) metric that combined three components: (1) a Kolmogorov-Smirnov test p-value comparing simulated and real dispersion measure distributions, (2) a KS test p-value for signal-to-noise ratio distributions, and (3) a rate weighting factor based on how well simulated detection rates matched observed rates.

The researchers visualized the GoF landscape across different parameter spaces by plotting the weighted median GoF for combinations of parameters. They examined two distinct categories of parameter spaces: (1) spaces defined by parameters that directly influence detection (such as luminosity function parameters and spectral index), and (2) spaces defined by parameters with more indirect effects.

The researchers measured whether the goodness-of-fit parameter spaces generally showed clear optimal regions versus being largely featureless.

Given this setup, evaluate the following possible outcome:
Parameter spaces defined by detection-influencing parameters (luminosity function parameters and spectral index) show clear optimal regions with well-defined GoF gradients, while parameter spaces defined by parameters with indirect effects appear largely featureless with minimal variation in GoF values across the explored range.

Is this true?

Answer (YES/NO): NO